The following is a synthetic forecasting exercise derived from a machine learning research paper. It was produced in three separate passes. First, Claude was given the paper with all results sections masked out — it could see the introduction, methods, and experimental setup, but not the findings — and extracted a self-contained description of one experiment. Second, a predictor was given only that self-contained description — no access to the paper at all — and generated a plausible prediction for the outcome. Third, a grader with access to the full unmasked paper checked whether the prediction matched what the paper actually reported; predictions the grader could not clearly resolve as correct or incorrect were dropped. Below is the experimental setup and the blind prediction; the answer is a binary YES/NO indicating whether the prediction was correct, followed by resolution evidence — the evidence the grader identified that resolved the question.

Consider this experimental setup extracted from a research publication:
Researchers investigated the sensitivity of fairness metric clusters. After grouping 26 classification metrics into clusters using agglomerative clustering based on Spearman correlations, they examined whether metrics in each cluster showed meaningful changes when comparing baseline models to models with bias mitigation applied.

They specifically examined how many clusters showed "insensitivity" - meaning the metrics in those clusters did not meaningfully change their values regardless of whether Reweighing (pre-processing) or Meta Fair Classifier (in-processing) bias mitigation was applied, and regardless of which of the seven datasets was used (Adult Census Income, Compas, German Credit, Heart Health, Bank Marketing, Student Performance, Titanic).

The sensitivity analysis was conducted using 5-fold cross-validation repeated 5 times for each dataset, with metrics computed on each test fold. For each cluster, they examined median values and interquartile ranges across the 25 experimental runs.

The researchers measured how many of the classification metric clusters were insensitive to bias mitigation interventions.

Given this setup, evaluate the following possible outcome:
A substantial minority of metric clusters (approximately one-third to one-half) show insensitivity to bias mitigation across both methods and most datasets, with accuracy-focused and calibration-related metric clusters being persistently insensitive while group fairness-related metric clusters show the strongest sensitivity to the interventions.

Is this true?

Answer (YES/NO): NO